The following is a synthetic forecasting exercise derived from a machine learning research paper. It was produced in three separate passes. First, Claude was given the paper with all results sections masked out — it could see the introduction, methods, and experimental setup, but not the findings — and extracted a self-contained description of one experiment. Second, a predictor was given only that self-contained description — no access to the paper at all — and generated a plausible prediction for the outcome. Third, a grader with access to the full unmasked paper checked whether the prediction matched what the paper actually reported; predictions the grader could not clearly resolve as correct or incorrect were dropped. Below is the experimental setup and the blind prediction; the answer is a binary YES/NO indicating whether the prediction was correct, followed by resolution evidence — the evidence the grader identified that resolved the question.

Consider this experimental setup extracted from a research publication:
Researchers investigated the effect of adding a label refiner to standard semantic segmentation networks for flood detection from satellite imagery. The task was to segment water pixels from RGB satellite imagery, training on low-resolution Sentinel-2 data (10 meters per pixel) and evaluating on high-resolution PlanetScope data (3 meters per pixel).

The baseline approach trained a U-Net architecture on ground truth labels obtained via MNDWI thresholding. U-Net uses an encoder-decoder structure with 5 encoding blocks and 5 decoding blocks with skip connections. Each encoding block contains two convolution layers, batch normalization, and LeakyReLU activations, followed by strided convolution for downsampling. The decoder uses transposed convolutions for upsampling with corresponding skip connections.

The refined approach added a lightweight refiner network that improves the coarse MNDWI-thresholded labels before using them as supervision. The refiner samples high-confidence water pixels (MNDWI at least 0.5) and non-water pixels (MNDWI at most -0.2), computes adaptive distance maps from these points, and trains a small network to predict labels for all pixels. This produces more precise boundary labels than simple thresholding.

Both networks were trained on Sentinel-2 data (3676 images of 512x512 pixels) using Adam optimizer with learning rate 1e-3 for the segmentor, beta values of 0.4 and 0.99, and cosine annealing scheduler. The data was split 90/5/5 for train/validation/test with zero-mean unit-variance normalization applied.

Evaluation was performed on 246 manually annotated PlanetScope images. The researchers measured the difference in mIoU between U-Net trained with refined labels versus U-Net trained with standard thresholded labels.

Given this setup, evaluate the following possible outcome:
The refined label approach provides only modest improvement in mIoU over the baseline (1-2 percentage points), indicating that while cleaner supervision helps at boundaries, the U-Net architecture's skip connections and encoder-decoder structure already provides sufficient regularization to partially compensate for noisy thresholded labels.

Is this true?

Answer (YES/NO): NO